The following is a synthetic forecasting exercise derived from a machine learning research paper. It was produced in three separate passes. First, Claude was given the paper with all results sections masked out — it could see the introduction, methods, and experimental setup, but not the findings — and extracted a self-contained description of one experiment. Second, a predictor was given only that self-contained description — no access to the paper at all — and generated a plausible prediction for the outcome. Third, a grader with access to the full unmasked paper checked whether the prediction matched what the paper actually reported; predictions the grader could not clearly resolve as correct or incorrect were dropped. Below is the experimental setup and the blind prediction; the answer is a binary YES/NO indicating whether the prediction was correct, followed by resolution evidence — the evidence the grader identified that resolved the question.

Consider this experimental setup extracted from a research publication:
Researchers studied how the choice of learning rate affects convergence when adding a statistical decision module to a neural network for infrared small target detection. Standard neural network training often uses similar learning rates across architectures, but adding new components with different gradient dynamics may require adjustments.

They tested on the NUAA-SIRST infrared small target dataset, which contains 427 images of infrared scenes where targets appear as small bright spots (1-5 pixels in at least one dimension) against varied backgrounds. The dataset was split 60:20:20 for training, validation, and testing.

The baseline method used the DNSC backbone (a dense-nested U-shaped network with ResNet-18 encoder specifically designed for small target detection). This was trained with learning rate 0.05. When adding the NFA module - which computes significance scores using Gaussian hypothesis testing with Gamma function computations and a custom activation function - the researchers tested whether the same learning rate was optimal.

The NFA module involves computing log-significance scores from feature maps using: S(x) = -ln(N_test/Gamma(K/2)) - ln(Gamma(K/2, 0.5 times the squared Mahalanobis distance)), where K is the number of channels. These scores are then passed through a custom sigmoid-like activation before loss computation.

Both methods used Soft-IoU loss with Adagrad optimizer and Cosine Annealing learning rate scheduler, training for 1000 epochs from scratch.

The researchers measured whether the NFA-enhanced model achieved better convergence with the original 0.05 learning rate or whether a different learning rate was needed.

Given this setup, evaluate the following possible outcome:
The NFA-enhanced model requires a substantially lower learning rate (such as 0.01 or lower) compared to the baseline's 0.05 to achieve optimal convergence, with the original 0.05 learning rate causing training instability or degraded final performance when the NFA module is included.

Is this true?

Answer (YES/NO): NO